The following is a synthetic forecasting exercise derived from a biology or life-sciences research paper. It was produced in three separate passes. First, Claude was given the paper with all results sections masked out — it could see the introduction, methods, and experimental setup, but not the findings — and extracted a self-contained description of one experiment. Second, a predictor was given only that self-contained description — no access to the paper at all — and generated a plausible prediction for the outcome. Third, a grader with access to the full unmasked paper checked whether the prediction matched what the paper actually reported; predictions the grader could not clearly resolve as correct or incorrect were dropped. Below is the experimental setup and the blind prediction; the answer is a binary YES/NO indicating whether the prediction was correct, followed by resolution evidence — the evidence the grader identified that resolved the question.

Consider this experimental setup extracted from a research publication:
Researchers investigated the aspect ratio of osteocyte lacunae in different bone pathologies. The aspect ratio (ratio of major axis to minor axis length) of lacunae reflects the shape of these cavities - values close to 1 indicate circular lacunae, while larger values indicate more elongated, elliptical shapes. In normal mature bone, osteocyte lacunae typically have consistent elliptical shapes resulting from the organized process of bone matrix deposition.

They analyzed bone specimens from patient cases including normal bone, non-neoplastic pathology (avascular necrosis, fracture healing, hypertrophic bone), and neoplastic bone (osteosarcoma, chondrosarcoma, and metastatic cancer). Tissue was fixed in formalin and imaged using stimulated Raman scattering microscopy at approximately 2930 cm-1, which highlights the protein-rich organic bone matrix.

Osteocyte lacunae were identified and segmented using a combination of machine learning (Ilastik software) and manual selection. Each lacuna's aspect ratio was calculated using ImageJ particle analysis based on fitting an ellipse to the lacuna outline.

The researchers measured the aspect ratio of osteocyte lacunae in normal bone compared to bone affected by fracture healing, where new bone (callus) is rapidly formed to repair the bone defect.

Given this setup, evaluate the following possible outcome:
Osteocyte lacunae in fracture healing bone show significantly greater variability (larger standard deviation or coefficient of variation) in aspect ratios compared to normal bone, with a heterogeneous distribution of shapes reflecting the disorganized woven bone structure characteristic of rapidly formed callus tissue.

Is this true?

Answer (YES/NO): NO